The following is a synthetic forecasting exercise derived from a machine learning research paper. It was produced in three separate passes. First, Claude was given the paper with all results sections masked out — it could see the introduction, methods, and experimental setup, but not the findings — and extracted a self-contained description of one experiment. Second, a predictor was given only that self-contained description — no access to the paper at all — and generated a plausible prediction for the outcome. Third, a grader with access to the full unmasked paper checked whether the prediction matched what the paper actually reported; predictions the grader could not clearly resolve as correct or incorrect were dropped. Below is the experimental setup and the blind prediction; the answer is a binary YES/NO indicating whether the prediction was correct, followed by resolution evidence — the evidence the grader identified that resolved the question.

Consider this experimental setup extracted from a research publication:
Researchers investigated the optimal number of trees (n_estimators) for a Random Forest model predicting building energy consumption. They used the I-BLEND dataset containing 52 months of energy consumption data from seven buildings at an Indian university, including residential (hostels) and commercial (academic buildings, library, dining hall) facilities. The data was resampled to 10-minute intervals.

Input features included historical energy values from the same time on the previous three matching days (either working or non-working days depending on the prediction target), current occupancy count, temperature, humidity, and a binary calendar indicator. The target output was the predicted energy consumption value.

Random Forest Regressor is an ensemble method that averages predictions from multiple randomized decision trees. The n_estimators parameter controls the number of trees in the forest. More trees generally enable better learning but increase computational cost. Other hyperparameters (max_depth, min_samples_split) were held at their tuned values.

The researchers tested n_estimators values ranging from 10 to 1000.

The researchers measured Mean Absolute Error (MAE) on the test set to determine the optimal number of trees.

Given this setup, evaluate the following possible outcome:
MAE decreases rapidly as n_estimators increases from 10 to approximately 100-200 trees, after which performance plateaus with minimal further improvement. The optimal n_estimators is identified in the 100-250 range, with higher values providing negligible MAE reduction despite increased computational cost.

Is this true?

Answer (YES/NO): NO